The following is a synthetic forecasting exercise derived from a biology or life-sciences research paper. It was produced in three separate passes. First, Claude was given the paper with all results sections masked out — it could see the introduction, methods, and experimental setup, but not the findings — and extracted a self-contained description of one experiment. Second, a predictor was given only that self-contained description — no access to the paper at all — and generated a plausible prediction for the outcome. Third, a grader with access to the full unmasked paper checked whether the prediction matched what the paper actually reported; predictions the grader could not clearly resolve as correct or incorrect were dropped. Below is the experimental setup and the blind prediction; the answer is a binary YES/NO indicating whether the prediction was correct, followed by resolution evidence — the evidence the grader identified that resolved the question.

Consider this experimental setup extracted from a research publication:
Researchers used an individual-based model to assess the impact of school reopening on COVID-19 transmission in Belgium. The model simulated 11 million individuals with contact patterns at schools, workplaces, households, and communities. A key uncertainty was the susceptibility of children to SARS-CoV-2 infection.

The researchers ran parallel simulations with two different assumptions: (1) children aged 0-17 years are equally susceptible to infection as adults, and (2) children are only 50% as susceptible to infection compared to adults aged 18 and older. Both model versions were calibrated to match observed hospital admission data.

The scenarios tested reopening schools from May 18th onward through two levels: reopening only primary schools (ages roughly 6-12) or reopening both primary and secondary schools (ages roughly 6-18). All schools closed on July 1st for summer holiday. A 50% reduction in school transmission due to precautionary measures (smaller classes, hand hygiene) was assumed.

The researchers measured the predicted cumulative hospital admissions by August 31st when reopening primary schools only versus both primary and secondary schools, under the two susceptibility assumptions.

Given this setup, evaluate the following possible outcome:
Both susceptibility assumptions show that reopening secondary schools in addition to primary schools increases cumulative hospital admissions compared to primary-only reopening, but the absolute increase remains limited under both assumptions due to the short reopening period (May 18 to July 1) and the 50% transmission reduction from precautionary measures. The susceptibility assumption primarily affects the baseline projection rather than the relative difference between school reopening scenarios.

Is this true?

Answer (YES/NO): NO